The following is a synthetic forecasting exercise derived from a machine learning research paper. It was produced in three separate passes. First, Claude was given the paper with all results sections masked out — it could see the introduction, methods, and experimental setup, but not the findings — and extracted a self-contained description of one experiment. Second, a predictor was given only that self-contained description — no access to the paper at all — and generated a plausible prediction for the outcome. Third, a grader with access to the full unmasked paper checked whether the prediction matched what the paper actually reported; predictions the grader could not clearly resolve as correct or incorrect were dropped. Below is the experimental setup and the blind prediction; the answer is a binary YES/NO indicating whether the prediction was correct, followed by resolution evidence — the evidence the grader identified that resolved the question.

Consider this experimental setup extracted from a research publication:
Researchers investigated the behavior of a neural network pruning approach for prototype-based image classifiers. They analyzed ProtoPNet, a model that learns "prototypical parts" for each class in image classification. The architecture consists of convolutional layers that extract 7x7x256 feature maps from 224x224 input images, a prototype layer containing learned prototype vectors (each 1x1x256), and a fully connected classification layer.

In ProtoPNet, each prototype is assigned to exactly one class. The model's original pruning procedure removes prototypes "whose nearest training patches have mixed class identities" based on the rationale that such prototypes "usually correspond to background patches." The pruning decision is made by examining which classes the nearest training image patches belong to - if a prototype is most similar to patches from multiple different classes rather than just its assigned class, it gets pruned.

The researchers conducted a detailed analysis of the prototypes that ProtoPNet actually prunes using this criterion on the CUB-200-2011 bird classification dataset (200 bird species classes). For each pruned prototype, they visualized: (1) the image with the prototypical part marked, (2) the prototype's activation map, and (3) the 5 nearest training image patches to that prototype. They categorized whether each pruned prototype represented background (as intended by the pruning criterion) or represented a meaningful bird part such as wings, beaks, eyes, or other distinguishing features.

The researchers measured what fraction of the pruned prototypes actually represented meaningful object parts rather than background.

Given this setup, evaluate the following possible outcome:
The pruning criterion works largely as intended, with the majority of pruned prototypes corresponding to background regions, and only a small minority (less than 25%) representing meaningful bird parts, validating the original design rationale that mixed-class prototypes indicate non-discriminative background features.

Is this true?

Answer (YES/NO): NO